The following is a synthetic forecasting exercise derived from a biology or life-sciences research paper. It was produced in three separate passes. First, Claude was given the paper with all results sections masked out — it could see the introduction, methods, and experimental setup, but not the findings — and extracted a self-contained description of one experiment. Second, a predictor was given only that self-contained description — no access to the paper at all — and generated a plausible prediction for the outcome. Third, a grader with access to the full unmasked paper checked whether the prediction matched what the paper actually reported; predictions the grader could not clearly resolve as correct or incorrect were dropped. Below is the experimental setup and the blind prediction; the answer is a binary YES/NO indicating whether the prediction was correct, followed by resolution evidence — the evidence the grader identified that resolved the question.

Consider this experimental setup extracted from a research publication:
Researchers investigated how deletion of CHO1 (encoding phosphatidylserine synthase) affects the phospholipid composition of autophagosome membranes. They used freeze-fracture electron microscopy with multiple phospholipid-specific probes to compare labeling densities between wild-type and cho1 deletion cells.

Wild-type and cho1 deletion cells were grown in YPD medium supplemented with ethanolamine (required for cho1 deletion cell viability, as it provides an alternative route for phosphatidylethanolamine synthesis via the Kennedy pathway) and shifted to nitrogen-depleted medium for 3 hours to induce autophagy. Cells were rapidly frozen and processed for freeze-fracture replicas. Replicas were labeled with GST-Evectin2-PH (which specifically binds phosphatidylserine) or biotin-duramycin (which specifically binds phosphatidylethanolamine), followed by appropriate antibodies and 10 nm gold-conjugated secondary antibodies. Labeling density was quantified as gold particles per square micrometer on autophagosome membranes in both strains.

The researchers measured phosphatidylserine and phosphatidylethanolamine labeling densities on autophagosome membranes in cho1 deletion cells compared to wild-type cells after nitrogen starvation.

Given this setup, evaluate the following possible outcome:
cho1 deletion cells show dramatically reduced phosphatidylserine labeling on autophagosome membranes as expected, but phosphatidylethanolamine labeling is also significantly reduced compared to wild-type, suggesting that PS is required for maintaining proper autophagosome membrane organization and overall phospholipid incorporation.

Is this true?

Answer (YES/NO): NO